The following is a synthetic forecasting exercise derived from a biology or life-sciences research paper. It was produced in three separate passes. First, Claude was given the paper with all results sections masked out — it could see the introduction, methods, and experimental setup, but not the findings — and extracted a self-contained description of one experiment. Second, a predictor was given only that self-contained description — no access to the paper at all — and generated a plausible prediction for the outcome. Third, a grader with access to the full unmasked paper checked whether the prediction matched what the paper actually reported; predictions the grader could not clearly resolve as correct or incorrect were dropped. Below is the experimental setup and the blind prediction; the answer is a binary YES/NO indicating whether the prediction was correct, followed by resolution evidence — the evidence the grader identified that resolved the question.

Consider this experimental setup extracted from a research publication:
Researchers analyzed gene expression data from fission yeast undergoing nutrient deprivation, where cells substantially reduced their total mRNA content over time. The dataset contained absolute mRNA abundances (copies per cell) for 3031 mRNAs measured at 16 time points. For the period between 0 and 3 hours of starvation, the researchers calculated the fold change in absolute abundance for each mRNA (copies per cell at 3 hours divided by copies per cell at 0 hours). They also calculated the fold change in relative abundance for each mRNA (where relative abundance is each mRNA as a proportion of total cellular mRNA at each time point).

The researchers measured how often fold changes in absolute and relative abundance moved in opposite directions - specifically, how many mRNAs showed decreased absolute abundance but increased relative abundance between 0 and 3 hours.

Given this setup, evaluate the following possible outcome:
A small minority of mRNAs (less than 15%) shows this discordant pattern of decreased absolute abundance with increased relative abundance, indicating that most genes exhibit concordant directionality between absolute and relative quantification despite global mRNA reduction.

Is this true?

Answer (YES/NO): NO